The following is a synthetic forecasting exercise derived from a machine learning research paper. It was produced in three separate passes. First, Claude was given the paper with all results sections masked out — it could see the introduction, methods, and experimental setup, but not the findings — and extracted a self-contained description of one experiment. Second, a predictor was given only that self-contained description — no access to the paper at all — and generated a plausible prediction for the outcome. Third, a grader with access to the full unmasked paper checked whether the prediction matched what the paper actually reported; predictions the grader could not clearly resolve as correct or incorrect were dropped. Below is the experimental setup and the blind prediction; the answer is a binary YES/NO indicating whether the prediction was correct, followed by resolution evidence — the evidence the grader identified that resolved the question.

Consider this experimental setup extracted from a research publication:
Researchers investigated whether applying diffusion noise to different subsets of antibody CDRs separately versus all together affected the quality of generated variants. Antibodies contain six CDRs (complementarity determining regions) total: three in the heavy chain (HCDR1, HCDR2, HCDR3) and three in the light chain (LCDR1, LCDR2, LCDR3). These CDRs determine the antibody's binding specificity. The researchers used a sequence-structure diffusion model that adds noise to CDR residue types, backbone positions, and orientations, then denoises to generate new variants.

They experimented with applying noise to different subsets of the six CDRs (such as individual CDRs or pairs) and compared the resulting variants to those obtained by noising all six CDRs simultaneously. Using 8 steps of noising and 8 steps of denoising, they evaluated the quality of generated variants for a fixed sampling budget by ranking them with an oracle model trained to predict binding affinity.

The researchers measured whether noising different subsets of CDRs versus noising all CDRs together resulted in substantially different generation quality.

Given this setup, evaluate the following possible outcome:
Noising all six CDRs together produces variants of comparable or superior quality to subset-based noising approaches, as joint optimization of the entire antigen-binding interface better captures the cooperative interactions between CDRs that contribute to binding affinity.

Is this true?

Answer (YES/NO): YES